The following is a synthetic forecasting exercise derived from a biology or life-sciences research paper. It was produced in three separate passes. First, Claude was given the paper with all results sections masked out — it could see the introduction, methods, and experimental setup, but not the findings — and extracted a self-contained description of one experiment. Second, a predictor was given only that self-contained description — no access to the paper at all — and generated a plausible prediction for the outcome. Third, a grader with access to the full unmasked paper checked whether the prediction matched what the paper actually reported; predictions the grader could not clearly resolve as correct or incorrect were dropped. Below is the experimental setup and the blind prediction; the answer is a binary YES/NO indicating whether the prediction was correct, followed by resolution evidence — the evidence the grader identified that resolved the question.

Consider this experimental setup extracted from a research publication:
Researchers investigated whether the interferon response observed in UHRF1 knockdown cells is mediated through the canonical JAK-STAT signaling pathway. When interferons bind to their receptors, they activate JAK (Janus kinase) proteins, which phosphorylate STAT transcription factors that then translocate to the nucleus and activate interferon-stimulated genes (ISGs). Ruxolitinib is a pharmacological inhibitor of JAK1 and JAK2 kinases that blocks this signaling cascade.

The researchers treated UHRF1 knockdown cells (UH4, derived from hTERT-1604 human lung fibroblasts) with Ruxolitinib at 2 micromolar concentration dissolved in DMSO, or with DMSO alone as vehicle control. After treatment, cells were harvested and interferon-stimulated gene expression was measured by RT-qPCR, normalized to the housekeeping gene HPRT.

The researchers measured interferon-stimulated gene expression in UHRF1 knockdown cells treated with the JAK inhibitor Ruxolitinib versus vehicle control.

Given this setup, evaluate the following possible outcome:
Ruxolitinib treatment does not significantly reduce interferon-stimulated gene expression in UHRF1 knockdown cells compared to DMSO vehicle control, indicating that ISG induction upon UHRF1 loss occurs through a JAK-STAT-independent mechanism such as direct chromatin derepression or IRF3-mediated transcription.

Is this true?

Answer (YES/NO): NO